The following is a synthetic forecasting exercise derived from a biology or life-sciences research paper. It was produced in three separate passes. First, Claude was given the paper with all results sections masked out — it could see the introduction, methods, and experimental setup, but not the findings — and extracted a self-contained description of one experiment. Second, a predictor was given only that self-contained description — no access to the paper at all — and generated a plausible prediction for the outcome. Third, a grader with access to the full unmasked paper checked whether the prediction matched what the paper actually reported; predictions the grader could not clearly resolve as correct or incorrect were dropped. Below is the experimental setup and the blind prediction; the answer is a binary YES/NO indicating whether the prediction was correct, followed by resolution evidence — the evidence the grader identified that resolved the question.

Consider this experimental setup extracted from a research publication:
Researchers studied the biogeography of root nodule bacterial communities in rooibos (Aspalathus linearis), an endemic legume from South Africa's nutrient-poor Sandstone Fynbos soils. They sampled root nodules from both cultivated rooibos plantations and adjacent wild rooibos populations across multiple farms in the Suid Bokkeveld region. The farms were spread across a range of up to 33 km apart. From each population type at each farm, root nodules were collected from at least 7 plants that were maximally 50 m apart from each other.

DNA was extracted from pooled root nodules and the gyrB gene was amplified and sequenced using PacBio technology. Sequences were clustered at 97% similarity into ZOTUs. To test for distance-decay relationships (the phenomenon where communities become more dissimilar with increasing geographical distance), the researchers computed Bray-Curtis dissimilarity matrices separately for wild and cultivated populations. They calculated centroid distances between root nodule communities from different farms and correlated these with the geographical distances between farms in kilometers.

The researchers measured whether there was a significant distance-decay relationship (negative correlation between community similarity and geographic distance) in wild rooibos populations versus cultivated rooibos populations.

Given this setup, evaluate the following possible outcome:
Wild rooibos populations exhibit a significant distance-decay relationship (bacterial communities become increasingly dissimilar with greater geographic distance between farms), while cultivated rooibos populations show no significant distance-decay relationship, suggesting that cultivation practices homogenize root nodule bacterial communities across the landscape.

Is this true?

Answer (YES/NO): YES